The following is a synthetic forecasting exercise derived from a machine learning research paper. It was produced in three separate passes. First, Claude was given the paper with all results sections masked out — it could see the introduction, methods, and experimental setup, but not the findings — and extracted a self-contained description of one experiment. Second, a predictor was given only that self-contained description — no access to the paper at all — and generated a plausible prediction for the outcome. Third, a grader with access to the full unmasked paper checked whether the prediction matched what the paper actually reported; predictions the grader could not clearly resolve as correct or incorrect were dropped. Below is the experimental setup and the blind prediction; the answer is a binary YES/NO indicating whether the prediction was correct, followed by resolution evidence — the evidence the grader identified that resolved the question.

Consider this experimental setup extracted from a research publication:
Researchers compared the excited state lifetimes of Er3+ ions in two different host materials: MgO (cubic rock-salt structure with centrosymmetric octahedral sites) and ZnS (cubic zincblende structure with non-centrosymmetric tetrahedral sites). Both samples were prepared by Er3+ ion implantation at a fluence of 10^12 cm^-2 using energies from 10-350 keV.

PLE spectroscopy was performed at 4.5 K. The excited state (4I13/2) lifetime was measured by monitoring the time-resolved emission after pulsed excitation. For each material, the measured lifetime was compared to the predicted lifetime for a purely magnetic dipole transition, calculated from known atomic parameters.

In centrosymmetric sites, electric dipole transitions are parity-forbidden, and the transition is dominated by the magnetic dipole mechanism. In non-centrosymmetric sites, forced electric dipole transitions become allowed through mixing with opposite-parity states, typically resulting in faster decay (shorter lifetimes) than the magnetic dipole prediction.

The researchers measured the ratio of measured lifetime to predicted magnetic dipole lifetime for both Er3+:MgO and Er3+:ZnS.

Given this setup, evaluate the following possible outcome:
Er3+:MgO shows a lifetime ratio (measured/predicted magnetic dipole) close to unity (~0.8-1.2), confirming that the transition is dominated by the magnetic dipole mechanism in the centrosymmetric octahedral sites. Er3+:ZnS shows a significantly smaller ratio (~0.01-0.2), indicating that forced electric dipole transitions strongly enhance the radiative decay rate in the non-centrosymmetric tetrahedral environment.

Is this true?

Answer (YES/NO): NO